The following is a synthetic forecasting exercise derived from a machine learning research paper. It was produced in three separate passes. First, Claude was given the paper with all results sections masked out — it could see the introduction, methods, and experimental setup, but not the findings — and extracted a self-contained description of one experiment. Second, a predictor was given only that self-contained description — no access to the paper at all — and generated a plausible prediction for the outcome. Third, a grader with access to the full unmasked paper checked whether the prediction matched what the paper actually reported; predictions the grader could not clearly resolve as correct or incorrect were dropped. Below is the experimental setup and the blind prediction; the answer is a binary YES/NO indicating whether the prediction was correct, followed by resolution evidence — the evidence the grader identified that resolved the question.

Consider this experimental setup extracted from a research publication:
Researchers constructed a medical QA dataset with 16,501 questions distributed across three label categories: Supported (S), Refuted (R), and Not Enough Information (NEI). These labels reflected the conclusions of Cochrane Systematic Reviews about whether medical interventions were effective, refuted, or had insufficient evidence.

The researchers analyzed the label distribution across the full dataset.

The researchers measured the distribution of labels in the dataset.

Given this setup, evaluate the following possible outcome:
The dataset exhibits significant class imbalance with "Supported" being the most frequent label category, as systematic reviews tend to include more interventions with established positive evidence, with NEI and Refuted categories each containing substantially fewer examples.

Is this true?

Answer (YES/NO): NO